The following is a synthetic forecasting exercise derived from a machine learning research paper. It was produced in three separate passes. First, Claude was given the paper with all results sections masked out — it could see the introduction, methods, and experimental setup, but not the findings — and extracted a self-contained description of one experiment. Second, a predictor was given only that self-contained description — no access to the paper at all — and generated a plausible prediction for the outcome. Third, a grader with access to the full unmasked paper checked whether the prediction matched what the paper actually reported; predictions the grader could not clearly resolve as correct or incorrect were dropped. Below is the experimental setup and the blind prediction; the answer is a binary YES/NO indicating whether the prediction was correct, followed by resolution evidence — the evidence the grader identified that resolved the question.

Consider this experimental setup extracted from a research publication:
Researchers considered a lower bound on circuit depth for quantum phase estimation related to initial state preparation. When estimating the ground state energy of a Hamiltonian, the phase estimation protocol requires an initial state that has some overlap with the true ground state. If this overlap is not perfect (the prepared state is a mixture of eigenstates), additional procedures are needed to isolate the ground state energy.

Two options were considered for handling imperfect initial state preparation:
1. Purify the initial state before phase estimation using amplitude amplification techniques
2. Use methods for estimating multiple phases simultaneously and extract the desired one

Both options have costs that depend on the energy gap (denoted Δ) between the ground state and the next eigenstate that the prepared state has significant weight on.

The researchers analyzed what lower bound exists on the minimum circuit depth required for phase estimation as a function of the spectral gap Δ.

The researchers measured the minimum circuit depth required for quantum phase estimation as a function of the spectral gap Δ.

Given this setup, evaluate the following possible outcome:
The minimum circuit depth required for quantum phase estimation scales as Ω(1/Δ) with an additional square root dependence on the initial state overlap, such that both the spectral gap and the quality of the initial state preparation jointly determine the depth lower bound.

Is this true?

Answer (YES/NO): NO